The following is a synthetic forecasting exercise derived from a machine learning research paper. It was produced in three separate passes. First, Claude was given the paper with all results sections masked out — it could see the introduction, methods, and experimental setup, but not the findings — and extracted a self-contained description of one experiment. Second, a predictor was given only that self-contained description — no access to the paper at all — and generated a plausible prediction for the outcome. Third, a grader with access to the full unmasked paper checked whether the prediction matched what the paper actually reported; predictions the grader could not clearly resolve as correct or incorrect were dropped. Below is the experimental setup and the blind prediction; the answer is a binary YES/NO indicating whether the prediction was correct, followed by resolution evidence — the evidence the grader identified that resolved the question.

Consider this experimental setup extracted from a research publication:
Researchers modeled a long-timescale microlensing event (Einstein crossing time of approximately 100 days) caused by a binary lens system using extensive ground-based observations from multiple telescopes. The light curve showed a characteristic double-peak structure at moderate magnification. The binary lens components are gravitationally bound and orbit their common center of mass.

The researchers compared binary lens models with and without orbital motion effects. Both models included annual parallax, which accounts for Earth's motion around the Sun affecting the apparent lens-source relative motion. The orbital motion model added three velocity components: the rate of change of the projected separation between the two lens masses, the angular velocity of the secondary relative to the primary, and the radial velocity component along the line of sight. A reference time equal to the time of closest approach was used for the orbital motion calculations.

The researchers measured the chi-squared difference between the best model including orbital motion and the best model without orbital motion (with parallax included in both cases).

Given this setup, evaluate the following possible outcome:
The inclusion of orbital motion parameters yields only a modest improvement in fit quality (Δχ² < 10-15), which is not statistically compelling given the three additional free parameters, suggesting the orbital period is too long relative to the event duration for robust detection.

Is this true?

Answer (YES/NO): NO